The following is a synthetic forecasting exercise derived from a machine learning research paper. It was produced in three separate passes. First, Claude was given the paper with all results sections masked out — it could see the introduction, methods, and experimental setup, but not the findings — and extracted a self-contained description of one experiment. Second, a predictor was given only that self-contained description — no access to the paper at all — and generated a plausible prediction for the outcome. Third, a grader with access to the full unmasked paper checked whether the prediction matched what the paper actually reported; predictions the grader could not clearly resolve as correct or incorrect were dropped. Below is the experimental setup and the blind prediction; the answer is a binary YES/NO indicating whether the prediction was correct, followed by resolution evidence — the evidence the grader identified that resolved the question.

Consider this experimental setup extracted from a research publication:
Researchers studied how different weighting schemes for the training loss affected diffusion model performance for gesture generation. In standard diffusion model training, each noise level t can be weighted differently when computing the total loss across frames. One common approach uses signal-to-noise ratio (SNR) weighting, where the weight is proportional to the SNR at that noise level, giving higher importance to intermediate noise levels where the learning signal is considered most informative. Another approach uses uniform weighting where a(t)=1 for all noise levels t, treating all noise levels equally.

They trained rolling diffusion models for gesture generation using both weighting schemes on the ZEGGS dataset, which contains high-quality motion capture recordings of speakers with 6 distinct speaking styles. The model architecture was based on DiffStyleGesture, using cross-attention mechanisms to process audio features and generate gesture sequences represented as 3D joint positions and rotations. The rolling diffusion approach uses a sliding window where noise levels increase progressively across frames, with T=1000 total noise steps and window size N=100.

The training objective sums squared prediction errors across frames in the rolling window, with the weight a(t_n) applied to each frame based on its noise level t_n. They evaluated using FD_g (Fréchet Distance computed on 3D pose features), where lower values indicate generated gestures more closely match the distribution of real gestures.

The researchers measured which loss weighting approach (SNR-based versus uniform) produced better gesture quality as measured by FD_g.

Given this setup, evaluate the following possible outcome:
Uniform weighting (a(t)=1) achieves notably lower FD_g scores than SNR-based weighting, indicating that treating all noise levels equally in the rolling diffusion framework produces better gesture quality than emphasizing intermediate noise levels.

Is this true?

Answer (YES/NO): NO